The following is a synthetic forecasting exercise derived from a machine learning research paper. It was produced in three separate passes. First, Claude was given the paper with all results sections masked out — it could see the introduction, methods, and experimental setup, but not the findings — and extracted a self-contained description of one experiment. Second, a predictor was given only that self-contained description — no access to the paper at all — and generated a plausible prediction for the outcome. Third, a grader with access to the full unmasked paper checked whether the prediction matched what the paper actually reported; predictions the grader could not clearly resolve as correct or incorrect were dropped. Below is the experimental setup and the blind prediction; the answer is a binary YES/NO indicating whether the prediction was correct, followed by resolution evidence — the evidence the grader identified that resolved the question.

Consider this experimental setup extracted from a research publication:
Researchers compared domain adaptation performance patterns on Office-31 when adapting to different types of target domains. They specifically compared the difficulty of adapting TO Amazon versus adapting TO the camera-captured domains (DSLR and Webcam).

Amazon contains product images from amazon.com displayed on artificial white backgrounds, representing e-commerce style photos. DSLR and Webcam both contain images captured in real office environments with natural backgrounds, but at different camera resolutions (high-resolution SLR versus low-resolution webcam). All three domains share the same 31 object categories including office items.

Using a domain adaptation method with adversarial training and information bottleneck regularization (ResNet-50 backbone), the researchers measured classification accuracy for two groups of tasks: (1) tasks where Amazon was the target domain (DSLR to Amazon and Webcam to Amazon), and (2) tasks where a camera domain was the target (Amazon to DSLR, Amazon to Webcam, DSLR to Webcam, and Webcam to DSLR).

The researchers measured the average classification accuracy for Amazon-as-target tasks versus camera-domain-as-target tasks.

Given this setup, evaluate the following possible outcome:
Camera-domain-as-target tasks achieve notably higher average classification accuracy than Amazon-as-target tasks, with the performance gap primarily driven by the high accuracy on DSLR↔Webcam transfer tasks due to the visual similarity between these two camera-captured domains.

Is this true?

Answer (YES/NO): NO